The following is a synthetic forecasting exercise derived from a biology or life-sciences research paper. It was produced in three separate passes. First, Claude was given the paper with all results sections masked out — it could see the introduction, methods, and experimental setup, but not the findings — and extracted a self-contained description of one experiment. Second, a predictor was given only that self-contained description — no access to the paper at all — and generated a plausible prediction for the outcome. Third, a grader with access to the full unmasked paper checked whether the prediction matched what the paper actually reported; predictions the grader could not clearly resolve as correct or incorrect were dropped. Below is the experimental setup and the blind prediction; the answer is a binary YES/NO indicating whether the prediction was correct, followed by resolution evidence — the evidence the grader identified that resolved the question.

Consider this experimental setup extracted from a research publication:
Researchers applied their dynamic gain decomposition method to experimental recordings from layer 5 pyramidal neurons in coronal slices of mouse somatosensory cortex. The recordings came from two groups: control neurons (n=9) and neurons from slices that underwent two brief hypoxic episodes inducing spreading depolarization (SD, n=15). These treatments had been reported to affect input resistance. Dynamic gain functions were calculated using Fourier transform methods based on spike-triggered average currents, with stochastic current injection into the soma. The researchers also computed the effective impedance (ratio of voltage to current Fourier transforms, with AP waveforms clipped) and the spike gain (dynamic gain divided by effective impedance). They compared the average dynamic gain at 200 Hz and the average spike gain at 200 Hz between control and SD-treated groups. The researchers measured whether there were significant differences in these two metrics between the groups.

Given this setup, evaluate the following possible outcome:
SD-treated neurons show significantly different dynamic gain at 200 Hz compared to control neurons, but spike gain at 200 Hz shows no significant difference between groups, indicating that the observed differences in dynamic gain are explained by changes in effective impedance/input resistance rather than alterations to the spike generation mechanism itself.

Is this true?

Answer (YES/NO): NO